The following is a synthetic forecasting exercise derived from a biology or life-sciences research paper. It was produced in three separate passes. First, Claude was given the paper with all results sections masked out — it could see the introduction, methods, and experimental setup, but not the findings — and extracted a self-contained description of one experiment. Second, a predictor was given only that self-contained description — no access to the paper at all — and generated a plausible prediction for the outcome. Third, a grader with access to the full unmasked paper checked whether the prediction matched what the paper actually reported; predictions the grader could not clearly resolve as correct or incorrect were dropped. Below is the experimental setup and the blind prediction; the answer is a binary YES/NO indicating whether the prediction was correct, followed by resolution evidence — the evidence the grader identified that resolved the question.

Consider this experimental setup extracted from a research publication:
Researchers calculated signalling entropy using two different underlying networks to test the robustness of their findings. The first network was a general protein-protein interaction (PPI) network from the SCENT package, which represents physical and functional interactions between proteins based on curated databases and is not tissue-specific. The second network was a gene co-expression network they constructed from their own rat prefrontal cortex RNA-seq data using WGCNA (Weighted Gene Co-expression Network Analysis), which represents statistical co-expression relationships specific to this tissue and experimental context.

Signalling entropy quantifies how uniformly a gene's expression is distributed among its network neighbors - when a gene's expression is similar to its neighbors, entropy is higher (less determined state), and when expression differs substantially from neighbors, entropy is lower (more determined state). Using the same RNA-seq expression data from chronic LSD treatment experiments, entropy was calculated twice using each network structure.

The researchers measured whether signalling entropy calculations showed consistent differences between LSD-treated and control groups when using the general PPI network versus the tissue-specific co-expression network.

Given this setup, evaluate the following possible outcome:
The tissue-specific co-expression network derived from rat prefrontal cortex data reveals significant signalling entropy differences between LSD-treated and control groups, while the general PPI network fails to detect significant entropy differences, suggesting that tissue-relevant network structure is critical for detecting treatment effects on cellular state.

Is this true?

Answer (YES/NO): NO